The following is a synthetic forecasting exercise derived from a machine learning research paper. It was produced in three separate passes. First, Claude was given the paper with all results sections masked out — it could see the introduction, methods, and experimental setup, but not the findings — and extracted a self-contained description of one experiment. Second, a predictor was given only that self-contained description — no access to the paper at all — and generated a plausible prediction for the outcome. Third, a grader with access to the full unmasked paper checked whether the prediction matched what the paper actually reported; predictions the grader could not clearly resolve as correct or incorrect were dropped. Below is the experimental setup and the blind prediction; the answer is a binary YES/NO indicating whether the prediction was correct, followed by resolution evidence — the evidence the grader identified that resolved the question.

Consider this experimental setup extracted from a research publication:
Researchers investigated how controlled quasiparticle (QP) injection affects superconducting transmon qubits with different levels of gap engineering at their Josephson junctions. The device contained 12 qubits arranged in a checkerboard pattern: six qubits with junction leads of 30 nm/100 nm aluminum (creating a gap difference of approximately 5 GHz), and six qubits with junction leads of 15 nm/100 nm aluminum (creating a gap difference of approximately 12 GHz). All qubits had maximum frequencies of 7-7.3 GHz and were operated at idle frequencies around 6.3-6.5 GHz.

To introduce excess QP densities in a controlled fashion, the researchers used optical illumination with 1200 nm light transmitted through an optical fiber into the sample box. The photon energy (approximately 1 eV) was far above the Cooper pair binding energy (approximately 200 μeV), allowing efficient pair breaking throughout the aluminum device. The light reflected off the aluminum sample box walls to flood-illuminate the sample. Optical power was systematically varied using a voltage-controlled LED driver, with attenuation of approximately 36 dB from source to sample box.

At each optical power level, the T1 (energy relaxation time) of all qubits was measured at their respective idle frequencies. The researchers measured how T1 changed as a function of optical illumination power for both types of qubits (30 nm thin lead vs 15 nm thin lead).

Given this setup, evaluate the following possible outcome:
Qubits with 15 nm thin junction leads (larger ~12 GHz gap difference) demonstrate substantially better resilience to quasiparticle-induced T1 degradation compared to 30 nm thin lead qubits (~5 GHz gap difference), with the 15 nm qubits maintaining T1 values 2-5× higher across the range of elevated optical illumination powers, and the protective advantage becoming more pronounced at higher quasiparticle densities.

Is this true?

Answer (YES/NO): NO